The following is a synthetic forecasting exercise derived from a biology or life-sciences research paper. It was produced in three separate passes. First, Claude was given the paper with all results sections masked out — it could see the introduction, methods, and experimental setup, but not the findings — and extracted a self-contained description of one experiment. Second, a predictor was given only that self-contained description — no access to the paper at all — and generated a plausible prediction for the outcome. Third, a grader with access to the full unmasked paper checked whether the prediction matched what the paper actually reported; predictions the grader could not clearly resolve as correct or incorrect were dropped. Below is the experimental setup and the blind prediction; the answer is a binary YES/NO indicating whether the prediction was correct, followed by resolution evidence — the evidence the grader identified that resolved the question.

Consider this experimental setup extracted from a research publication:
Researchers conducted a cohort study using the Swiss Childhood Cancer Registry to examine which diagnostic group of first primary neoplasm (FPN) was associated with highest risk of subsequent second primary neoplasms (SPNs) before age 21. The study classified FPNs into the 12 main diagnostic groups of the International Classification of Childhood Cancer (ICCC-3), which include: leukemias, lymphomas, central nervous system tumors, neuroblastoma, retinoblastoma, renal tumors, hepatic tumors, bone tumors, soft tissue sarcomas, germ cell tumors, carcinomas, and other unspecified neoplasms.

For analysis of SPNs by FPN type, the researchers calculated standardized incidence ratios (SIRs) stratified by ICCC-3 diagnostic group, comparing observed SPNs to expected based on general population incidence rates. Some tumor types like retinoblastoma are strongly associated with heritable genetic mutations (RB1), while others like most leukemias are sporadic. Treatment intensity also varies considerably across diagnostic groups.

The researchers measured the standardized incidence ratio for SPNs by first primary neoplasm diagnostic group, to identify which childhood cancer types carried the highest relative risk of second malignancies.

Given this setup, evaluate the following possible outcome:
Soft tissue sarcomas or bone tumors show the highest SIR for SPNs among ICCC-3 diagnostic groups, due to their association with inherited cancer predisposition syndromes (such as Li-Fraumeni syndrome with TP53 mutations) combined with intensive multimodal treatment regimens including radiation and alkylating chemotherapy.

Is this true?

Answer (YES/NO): NO